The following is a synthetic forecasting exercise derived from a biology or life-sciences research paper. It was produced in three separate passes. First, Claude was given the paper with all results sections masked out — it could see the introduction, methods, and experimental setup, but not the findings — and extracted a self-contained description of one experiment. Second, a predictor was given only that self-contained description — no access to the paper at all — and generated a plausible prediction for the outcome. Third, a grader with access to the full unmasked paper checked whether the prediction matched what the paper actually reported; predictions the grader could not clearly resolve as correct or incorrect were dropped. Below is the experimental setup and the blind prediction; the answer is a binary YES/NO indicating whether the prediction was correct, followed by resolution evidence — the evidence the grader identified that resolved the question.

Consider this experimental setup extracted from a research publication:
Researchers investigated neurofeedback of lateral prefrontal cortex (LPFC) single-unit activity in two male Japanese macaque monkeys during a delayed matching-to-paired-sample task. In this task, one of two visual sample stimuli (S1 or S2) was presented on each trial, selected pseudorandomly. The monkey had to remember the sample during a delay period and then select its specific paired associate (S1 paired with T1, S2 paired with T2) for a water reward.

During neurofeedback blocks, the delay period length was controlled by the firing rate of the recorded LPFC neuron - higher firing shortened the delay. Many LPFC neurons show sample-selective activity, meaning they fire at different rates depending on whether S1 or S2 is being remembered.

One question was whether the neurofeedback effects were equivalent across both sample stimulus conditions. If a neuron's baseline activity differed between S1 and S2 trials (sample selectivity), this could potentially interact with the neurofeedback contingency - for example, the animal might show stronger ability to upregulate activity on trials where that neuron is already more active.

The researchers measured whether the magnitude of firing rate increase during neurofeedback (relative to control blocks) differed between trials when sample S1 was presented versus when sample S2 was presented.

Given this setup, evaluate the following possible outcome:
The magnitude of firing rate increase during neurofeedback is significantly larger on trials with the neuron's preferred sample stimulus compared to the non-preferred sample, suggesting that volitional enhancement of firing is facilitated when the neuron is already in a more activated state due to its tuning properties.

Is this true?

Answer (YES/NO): NO